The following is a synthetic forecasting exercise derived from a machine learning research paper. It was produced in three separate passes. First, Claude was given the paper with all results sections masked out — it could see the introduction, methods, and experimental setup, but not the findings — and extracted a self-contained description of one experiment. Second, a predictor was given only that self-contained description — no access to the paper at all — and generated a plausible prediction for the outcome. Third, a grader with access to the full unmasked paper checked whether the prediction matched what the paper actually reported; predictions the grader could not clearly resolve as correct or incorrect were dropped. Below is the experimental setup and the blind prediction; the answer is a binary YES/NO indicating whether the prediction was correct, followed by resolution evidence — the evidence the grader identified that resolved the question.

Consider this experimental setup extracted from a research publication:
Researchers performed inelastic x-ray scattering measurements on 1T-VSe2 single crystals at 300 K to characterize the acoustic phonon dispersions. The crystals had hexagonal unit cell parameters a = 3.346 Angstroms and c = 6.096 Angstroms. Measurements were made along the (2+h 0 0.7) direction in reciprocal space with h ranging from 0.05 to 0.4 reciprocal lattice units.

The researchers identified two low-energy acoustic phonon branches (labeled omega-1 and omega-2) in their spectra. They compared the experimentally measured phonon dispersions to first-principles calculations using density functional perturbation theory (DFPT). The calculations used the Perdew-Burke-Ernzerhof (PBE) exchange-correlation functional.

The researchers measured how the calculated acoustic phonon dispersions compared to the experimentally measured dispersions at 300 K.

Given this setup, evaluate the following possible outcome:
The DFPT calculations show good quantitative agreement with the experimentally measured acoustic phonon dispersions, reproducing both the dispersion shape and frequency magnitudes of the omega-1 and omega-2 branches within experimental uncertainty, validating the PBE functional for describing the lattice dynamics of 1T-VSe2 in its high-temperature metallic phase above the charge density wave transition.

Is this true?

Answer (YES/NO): NO